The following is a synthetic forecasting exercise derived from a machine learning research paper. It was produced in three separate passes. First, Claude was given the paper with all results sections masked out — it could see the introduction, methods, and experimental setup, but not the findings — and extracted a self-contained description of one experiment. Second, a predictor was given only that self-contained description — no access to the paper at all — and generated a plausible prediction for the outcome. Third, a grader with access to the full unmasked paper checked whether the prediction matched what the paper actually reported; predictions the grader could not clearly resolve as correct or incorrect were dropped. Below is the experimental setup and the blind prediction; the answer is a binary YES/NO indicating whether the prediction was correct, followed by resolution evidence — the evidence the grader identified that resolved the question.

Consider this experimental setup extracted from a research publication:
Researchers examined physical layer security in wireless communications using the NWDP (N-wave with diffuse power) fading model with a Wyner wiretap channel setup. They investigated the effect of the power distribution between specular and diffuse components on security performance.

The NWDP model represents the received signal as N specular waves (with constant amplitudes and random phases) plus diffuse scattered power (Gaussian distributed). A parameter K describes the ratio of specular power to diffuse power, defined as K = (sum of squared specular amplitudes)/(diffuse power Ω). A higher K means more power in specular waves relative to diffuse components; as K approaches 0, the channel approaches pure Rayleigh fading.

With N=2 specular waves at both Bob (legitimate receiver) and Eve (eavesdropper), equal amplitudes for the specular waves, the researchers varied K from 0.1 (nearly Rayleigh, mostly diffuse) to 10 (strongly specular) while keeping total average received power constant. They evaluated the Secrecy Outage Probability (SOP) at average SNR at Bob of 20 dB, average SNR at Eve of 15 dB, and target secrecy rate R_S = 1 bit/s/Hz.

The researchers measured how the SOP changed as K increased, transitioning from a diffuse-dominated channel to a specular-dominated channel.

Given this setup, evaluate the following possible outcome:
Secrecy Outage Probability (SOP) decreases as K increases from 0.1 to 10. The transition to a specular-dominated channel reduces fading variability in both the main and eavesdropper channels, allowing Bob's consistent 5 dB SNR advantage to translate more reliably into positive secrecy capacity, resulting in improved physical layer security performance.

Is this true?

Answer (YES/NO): NO